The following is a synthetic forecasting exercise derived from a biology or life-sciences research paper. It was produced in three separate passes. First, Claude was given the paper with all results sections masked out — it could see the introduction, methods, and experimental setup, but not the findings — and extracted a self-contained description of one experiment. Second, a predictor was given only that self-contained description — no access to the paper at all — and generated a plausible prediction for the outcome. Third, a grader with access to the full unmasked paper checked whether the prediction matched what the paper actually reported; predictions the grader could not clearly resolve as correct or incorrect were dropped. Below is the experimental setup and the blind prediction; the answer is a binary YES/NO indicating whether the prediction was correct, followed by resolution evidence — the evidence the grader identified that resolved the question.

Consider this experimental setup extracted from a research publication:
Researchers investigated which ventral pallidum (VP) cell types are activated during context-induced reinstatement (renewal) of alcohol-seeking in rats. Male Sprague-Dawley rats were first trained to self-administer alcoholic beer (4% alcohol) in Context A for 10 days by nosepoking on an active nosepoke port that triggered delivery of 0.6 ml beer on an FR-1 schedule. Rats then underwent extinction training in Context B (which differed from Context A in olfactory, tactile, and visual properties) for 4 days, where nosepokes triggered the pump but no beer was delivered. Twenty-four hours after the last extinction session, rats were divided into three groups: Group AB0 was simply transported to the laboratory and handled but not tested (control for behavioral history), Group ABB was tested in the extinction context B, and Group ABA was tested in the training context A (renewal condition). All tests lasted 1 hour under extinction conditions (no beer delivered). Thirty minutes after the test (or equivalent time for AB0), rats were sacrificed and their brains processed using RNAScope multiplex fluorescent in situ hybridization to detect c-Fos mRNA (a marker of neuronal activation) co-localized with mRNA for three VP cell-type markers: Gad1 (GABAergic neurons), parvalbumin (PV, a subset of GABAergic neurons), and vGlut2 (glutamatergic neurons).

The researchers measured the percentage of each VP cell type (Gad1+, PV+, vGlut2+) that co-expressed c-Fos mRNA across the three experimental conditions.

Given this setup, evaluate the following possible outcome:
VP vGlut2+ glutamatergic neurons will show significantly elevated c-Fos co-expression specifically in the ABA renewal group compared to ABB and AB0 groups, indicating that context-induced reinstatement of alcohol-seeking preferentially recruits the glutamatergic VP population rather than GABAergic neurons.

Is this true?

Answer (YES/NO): NO